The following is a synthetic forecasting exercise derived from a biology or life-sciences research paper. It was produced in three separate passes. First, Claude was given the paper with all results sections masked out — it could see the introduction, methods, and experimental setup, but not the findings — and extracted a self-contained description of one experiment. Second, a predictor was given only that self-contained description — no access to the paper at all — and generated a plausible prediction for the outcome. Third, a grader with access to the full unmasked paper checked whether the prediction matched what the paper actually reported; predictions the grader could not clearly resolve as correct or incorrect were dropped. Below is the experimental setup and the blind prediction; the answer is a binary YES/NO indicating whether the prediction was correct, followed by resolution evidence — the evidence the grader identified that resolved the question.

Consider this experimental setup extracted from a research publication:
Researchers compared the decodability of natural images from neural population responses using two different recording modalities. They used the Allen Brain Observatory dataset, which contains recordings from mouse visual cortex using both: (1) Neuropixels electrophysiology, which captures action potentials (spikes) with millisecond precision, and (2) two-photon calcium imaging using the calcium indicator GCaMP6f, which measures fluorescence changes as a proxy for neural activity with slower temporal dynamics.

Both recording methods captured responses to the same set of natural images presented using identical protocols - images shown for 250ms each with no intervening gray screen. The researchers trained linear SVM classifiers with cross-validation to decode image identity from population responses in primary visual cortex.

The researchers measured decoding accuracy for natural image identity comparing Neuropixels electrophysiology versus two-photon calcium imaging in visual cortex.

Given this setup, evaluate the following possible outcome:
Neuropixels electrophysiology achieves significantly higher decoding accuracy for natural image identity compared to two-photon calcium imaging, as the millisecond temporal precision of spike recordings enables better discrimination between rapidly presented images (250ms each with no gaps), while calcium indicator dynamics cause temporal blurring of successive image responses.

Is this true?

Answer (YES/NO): YES